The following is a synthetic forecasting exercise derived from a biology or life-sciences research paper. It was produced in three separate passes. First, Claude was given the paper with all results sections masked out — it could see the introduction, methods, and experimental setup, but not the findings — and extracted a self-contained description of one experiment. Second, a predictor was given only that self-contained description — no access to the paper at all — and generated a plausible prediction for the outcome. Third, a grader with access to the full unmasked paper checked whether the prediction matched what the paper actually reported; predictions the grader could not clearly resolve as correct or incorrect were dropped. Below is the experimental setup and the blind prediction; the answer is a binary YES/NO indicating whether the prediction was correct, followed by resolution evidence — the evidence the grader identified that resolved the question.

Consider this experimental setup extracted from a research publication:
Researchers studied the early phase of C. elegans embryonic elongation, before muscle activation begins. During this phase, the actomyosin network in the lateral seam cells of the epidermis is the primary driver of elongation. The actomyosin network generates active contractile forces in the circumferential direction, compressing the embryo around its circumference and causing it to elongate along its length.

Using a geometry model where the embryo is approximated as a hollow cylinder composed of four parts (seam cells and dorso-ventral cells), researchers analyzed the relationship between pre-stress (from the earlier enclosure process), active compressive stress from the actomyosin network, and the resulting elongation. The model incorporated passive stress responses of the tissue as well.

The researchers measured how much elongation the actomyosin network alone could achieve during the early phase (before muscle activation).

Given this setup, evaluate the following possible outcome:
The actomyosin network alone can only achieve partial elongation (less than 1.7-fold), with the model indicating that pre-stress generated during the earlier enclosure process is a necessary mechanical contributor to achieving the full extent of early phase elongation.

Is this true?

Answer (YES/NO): NO